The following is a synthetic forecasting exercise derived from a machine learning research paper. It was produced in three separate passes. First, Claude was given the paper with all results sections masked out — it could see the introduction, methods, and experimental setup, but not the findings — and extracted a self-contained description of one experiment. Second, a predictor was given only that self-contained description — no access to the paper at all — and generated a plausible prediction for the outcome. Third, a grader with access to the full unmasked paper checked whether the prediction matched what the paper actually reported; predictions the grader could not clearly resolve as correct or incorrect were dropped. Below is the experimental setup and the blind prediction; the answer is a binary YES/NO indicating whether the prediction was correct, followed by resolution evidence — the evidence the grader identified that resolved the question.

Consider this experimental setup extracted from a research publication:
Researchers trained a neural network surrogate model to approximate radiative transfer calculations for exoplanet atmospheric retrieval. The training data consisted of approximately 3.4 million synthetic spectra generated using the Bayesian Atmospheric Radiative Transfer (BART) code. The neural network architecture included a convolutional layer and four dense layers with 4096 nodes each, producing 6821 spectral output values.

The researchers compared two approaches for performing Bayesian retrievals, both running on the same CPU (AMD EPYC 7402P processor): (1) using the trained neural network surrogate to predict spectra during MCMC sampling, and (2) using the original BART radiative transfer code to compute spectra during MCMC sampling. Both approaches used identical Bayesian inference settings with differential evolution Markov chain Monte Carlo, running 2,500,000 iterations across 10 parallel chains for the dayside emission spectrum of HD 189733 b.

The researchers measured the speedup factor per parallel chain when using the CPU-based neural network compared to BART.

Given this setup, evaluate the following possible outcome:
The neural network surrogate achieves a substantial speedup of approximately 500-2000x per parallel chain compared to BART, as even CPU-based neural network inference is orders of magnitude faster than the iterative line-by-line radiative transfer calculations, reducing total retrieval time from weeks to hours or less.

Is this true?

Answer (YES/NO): NO